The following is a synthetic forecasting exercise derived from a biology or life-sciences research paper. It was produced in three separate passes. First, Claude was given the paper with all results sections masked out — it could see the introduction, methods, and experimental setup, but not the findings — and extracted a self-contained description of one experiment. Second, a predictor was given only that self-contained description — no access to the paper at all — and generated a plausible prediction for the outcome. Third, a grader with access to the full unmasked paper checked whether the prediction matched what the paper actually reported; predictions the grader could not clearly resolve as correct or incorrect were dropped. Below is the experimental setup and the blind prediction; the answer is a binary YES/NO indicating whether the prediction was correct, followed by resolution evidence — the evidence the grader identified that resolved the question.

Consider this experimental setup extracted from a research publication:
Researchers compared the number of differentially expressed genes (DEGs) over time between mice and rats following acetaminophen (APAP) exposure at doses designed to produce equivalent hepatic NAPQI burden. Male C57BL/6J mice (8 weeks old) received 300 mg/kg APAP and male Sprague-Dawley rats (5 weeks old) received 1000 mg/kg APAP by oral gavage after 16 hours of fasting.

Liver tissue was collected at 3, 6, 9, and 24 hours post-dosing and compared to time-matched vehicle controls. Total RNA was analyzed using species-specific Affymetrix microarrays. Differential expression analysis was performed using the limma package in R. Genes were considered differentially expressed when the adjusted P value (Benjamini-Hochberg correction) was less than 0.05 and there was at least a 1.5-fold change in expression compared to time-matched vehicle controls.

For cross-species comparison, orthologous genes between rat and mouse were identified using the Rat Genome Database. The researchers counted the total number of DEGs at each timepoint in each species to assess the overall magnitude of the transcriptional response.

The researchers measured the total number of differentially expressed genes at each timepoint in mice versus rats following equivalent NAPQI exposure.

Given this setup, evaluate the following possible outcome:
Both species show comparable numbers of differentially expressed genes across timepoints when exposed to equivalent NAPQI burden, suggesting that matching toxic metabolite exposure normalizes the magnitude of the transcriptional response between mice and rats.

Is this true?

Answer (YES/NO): NO